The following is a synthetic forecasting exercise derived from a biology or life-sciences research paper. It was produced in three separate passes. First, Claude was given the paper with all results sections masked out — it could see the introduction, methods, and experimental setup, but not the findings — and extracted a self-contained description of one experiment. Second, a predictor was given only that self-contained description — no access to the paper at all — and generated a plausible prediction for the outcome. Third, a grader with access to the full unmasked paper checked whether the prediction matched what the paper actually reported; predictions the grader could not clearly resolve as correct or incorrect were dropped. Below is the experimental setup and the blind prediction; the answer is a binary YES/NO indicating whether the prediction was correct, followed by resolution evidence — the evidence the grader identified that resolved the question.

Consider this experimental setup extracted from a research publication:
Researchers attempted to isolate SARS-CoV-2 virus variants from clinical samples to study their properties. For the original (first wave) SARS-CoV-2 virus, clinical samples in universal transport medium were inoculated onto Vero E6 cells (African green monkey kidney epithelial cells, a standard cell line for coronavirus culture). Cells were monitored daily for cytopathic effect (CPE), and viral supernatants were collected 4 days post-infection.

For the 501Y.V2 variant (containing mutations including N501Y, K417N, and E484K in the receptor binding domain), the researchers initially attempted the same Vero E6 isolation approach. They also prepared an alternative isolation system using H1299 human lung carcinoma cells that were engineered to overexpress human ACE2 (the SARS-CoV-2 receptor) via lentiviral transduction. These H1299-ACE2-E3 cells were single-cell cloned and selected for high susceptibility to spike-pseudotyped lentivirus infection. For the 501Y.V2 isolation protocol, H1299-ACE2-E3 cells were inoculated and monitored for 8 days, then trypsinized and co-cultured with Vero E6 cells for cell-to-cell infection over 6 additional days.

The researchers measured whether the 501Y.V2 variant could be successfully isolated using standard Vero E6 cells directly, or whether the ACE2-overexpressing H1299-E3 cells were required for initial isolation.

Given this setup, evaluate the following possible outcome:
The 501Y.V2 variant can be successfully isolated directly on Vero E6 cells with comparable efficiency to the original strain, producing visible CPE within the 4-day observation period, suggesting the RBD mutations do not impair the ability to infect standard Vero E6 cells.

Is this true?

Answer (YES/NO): NO